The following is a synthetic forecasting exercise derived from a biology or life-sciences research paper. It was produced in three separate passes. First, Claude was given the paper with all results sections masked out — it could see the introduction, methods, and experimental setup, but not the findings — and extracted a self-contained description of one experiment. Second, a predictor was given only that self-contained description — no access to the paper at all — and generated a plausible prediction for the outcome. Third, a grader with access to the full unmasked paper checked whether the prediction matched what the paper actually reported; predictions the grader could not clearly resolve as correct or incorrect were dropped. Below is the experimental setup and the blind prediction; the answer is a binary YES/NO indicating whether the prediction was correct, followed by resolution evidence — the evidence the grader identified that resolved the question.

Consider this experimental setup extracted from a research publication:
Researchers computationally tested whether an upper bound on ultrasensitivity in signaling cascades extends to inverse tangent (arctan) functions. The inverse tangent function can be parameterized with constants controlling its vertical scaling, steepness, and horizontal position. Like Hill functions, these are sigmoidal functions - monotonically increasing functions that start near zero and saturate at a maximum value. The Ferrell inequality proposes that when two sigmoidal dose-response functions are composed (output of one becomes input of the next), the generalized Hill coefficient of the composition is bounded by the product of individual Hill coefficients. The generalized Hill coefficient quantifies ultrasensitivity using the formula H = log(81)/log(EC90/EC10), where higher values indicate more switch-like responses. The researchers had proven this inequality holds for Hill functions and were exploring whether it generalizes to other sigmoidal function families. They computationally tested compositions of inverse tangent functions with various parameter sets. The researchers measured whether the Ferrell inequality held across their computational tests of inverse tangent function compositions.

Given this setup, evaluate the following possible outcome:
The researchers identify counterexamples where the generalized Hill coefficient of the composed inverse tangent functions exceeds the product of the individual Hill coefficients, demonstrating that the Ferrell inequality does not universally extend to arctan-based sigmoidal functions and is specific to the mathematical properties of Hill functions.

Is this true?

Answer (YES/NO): NO